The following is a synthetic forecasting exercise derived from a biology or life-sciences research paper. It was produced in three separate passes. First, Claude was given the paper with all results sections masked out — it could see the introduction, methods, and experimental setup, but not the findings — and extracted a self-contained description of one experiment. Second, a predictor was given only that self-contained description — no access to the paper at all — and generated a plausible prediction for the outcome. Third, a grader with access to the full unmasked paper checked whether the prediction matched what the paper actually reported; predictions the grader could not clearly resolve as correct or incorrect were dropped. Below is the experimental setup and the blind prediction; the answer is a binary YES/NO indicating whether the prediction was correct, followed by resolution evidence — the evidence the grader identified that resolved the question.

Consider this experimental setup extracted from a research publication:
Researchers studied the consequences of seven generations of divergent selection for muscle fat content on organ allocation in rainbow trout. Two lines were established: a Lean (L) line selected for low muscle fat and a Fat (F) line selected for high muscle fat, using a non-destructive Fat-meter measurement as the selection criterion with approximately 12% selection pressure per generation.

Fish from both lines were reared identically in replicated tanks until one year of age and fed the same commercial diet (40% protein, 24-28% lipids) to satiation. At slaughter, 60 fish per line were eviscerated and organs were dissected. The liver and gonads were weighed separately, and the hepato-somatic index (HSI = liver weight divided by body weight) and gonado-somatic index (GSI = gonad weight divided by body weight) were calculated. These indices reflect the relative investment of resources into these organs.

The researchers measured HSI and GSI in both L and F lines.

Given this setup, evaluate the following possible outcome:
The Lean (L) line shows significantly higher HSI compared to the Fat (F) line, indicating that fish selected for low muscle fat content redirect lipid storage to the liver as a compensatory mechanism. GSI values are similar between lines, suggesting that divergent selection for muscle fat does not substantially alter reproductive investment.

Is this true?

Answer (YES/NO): NO